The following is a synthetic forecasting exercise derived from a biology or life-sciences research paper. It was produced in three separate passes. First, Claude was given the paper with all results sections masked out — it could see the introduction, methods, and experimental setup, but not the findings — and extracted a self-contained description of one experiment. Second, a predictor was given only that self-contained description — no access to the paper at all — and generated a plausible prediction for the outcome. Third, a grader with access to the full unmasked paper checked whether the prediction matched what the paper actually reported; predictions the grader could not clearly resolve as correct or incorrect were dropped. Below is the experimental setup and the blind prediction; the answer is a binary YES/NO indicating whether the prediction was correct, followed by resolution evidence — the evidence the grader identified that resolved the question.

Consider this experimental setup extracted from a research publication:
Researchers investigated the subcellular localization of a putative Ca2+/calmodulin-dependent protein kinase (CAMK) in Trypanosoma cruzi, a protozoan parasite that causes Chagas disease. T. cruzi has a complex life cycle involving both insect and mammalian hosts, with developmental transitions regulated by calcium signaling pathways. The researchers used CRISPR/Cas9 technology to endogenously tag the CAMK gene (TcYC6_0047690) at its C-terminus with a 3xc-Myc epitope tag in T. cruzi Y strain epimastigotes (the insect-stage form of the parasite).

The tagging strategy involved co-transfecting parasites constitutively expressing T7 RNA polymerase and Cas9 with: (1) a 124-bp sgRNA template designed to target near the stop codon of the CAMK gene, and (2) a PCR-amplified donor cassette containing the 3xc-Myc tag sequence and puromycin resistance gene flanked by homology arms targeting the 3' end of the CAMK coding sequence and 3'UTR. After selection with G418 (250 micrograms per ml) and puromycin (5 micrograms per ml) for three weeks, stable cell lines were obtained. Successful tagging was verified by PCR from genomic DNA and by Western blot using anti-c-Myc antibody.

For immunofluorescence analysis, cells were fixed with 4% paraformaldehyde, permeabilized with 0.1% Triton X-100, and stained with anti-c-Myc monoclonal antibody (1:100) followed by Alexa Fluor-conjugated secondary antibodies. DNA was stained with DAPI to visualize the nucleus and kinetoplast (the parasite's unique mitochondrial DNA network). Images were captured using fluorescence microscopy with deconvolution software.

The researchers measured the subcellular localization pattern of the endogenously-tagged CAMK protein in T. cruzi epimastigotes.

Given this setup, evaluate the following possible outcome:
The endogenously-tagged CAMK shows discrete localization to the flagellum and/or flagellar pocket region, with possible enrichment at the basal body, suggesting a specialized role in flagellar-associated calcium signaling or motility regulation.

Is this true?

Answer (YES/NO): NO